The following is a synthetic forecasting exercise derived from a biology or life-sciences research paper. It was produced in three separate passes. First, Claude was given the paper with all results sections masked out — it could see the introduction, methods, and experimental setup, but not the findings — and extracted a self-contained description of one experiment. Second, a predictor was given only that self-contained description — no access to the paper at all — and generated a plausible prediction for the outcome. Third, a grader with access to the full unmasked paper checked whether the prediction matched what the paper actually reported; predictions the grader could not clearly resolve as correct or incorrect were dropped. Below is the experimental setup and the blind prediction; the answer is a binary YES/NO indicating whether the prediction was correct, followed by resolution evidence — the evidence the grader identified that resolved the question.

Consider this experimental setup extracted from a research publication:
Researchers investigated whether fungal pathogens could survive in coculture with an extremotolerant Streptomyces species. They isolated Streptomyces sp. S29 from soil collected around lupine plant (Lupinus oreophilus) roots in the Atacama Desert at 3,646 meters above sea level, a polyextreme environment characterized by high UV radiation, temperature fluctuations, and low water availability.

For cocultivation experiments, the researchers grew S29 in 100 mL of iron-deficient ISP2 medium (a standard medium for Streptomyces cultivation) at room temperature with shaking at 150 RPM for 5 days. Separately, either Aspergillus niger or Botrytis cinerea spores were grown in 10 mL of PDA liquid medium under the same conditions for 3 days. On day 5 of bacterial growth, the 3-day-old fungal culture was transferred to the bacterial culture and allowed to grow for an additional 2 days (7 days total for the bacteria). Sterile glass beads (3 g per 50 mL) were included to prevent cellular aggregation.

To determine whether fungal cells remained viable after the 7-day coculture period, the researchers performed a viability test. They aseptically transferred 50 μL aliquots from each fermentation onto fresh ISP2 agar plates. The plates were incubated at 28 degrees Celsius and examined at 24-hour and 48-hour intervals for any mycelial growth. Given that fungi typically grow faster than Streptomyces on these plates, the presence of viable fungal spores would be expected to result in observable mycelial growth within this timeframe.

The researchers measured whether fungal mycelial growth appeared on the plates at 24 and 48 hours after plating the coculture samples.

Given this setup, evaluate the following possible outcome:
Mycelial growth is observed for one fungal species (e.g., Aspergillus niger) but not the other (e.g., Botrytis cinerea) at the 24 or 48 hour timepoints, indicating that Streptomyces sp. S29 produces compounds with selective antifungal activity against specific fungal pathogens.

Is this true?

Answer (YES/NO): NO